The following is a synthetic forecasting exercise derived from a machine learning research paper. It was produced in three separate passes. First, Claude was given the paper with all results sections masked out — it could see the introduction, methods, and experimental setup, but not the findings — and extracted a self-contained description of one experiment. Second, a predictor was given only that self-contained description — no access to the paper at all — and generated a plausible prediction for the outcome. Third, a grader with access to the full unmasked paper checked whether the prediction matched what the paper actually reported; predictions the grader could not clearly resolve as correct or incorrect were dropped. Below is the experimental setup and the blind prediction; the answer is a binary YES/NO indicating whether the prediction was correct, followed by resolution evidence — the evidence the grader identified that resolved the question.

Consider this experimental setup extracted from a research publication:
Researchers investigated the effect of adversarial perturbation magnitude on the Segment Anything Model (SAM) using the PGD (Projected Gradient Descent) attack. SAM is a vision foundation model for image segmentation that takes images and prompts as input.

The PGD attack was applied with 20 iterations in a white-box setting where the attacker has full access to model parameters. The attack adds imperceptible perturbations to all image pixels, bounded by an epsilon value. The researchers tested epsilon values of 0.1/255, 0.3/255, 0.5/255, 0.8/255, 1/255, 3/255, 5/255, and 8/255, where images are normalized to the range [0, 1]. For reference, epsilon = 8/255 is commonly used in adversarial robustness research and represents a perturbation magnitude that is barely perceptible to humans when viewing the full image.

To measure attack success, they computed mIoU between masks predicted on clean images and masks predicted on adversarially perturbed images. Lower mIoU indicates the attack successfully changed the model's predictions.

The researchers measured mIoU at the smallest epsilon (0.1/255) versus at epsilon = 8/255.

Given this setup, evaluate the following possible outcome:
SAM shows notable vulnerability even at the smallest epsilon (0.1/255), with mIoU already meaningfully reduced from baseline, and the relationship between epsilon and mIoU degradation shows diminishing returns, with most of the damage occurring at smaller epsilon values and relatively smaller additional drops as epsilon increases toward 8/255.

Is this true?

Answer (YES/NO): NO